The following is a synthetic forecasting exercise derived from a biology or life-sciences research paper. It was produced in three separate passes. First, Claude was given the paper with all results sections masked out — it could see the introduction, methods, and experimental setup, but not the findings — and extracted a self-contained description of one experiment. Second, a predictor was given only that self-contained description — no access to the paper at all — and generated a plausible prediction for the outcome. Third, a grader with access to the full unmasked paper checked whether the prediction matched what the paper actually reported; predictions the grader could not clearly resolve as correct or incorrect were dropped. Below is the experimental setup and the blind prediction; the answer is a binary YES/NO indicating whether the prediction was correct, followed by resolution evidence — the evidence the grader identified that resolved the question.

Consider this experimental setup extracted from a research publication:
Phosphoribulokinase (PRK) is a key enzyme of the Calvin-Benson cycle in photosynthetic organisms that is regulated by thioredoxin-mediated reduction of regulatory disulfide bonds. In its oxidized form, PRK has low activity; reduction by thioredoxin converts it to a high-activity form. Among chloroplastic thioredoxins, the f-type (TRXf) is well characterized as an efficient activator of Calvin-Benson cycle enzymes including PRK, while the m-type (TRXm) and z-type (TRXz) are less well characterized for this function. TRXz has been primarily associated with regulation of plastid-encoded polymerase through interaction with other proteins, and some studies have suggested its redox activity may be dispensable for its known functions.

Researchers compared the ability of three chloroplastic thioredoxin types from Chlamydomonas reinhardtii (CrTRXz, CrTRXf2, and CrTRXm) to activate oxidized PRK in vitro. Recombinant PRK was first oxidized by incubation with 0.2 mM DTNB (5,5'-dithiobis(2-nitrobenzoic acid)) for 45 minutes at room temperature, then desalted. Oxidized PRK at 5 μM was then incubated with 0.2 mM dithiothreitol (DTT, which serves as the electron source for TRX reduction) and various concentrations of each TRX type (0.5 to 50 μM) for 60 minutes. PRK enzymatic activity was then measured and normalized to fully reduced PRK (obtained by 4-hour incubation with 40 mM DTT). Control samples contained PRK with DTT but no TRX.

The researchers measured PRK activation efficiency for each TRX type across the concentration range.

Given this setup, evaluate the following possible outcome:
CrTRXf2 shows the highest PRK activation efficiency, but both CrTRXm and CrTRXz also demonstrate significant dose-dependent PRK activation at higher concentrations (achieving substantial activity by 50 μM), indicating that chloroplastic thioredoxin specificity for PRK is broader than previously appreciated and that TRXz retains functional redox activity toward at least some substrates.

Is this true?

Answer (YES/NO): NO